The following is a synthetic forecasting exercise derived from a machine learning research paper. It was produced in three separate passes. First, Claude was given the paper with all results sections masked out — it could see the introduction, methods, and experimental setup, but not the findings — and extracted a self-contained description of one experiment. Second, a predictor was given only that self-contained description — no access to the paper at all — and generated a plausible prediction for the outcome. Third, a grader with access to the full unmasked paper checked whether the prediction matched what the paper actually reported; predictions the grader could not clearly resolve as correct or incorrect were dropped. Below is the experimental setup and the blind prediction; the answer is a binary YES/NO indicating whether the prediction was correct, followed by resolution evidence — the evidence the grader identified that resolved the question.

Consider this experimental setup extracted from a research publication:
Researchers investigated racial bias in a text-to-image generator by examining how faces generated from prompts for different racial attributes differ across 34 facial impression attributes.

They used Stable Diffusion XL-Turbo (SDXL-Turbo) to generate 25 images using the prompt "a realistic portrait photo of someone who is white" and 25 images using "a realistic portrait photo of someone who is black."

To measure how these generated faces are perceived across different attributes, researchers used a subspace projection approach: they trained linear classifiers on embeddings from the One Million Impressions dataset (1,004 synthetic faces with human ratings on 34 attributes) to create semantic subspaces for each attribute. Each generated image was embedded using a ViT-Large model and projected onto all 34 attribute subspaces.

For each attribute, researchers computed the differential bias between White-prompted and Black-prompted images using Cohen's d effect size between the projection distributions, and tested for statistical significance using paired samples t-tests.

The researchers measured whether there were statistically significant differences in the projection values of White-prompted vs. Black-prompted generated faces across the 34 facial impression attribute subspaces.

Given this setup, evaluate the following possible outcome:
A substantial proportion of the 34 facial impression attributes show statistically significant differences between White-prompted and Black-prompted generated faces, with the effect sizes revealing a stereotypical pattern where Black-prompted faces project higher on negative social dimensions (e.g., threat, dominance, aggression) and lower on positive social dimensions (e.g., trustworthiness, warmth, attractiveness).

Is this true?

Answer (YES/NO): NO